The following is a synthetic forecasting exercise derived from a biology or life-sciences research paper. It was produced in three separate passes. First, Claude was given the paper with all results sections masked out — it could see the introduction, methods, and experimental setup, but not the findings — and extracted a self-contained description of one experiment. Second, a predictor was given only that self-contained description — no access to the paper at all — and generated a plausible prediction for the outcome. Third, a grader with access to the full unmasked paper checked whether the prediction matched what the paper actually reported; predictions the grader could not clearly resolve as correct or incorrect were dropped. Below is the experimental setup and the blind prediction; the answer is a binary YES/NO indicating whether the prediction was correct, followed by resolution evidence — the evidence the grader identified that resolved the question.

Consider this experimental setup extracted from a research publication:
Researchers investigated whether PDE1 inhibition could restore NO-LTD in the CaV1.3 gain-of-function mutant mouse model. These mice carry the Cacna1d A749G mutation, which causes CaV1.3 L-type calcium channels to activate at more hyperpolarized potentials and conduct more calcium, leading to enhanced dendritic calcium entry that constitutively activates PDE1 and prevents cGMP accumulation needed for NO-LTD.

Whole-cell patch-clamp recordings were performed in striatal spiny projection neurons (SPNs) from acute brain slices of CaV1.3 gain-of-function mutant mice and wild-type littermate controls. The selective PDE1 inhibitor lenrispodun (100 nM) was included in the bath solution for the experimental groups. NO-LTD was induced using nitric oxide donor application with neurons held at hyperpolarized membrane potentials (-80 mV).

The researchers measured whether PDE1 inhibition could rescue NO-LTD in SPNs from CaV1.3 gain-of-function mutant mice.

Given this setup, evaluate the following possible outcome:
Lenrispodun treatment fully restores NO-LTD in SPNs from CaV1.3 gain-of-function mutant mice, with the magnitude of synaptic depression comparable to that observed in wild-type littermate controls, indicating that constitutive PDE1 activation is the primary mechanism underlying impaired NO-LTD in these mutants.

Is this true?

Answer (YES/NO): YES